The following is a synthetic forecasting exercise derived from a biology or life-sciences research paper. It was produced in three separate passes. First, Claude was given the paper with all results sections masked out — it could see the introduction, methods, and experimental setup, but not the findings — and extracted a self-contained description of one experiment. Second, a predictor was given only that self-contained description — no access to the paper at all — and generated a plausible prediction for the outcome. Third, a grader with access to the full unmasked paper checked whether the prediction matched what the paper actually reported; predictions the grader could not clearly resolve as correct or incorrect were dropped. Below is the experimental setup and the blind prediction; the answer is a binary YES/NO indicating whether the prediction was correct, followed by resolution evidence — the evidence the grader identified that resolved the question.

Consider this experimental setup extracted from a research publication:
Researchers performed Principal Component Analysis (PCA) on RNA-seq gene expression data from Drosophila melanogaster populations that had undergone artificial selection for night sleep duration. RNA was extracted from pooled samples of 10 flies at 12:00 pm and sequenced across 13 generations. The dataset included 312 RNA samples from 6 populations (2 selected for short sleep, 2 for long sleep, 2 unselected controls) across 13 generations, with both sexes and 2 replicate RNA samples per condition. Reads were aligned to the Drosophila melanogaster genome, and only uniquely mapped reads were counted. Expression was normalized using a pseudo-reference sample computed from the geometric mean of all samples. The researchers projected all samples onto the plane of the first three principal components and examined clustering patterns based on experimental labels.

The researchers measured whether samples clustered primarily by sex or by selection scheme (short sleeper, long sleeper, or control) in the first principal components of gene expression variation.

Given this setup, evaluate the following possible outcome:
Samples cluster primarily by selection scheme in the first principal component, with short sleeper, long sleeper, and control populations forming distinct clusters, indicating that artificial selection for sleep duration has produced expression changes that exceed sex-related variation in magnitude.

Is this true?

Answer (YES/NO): NO